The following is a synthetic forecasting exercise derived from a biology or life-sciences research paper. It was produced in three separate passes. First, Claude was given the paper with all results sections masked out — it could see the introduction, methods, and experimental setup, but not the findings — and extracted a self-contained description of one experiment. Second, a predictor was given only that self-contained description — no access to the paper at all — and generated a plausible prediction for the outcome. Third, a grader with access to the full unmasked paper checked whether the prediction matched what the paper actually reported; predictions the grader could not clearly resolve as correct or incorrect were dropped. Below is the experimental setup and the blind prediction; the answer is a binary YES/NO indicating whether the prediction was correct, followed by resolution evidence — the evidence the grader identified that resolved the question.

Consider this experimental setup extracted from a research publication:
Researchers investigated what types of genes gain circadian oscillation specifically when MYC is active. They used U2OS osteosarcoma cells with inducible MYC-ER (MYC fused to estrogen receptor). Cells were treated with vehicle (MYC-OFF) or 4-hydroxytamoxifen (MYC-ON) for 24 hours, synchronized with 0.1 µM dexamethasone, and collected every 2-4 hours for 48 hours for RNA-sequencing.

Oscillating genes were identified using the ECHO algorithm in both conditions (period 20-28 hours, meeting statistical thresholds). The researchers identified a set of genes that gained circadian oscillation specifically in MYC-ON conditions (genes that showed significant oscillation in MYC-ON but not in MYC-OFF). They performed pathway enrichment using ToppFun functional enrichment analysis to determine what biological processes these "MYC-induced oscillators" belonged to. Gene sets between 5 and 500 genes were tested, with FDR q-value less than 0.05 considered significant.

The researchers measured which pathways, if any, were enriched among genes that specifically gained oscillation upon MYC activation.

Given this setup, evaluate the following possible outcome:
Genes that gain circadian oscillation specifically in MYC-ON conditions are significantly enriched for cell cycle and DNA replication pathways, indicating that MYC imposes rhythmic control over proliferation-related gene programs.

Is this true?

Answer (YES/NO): YES